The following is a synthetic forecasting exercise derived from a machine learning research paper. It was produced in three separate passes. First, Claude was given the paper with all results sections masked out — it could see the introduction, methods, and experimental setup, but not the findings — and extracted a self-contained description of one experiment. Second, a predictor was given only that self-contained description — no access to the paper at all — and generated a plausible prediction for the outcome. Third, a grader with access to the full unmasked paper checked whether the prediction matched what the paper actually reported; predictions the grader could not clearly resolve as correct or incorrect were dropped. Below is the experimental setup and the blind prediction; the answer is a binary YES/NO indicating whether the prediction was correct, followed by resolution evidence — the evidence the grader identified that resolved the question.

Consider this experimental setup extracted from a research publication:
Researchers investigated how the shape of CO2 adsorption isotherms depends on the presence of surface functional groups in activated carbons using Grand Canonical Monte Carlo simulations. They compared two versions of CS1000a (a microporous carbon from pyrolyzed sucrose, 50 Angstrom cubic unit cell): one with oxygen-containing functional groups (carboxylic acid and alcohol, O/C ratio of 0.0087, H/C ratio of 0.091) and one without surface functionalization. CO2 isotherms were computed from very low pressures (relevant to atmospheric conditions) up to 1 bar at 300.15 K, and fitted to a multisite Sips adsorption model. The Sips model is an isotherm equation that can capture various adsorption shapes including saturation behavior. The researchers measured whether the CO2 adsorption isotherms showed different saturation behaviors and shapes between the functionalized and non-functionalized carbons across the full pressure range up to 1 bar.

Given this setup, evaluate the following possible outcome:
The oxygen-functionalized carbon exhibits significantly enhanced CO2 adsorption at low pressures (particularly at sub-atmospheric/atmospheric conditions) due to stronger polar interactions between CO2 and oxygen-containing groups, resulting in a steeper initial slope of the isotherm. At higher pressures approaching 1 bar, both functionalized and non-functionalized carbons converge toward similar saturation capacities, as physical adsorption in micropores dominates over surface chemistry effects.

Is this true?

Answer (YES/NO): NO